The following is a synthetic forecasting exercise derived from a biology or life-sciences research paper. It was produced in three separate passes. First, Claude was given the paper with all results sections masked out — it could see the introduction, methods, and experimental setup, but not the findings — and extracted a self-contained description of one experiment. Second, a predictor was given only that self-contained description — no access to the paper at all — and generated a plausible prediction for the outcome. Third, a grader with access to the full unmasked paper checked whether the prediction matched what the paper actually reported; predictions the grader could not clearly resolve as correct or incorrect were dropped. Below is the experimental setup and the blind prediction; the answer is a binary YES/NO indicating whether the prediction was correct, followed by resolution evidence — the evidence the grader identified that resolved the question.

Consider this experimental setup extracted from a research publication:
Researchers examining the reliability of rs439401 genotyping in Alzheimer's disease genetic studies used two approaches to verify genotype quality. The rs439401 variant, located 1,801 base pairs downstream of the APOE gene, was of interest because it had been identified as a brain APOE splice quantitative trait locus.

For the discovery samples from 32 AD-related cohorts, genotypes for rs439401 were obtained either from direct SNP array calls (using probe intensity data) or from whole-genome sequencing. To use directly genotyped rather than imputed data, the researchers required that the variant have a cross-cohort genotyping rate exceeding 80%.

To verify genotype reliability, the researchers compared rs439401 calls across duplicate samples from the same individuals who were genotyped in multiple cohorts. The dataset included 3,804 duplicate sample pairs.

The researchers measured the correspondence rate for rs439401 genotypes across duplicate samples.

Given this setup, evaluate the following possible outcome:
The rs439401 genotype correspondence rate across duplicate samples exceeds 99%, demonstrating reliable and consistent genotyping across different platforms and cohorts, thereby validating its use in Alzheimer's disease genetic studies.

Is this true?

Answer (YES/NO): YES